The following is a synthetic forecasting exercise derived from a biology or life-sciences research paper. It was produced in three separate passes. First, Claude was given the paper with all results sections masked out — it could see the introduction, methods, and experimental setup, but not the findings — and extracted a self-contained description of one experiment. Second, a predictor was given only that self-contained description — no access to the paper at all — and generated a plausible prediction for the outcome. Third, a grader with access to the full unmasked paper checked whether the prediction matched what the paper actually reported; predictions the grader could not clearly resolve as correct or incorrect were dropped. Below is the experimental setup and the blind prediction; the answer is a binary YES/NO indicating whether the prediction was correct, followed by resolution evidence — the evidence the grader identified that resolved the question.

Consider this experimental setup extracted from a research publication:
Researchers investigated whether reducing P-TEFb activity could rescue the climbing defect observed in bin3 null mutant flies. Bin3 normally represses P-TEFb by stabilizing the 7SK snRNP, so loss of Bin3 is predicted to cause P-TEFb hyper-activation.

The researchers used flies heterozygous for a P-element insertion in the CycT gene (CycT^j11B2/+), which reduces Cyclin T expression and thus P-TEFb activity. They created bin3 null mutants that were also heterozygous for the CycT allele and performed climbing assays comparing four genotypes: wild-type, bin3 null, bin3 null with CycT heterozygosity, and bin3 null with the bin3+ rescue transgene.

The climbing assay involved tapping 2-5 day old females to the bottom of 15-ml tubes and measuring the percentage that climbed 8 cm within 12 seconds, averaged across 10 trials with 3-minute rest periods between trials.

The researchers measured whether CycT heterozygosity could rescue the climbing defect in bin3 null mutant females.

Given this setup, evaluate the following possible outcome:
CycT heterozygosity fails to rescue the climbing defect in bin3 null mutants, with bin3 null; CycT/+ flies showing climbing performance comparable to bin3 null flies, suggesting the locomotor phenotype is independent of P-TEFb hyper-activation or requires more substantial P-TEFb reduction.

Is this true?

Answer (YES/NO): NO